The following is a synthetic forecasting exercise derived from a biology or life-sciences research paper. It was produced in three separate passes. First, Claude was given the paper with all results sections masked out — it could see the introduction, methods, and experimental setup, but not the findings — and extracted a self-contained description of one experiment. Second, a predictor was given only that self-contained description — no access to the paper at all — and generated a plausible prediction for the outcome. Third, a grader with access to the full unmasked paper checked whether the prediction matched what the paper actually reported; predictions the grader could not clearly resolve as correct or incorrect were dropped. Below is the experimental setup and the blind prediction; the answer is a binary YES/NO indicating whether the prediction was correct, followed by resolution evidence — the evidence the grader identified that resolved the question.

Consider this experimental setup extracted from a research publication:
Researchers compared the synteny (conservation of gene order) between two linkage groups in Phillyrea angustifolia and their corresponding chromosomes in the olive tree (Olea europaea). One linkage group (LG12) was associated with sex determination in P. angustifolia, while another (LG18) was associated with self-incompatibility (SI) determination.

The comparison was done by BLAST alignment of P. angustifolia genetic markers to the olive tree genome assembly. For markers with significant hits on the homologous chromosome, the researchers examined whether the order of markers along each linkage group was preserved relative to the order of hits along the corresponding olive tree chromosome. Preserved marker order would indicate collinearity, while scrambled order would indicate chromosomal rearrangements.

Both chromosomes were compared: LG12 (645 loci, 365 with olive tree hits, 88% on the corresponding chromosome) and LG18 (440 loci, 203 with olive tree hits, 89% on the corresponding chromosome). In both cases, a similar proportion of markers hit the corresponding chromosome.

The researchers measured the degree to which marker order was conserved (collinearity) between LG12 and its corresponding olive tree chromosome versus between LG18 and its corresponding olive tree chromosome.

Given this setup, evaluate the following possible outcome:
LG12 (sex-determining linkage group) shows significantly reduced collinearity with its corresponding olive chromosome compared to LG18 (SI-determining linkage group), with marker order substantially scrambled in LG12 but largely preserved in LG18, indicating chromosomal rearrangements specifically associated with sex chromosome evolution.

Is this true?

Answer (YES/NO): NO